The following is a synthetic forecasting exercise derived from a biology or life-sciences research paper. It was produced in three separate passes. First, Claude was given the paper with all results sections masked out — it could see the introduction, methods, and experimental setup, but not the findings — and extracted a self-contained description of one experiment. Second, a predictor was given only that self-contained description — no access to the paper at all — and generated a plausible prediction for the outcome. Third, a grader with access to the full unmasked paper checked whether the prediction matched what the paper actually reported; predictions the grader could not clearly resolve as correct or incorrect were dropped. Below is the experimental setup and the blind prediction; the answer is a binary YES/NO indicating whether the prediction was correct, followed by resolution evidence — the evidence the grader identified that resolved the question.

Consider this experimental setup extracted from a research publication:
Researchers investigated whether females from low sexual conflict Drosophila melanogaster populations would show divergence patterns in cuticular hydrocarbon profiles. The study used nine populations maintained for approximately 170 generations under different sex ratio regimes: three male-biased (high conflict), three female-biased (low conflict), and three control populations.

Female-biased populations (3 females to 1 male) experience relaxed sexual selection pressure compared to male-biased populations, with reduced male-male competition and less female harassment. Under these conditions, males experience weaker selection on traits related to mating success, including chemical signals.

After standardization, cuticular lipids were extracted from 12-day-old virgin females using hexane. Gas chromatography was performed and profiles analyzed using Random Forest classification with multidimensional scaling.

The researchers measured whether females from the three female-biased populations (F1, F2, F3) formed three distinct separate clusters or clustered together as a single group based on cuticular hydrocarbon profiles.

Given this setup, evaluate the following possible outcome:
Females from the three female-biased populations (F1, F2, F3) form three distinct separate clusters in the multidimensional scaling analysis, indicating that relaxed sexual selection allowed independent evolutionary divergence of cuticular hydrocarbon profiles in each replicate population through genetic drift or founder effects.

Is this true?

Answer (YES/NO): NO